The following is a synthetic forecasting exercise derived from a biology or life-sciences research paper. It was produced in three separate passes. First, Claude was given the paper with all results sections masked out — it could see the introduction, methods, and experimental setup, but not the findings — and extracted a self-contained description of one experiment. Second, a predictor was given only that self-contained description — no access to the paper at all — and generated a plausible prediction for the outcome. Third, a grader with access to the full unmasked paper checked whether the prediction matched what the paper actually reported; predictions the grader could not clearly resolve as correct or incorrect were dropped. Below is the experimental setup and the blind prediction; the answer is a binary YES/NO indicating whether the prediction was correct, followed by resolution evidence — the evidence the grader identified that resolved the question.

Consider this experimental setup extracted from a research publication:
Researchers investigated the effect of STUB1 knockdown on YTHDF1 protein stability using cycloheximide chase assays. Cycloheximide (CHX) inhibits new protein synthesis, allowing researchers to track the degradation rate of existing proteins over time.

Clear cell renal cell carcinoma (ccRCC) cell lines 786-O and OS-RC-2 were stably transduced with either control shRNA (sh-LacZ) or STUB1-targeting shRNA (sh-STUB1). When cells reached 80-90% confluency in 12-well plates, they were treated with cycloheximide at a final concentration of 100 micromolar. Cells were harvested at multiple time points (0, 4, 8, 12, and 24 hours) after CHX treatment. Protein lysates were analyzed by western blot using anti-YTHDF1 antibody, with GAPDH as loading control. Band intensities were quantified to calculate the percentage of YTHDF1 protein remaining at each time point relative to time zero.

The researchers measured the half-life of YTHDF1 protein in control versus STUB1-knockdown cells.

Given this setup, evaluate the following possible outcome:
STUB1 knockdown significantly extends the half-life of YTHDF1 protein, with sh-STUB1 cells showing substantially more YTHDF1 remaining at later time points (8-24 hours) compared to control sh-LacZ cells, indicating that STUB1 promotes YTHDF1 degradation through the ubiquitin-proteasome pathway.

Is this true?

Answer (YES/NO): YES